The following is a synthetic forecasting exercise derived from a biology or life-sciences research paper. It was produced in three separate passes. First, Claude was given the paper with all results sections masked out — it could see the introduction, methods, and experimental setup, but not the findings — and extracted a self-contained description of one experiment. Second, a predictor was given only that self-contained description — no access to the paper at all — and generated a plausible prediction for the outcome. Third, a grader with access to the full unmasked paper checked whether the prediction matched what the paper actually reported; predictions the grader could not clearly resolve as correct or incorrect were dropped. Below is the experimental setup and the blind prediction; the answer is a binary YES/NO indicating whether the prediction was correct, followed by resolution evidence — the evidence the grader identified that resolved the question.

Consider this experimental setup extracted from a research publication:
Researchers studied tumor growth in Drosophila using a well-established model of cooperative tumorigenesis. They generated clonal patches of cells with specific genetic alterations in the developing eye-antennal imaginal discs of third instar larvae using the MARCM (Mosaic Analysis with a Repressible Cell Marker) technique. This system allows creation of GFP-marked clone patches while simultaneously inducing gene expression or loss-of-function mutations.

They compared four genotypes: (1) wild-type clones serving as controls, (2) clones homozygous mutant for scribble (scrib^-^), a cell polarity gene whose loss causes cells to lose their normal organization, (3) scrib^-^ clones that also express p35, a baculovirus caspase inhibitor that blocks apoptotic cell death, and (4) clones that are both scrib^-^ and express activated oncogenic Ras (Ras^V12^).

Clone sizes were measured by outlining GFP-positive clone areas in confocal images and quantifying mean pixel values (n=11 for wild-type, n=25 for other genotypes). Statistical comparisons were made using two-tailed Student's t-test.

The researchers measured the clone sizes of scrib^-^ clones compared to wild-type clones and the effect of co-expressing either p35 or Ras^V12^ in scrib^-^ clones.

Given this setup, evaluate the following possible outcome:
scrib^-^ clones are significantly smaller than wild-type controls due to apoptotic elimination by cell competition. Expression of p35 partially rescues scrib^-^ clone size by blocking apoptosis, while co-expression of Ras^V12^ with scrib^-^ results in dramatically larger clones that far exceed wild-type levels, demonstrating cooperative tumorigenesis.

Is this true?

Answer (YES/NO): YES